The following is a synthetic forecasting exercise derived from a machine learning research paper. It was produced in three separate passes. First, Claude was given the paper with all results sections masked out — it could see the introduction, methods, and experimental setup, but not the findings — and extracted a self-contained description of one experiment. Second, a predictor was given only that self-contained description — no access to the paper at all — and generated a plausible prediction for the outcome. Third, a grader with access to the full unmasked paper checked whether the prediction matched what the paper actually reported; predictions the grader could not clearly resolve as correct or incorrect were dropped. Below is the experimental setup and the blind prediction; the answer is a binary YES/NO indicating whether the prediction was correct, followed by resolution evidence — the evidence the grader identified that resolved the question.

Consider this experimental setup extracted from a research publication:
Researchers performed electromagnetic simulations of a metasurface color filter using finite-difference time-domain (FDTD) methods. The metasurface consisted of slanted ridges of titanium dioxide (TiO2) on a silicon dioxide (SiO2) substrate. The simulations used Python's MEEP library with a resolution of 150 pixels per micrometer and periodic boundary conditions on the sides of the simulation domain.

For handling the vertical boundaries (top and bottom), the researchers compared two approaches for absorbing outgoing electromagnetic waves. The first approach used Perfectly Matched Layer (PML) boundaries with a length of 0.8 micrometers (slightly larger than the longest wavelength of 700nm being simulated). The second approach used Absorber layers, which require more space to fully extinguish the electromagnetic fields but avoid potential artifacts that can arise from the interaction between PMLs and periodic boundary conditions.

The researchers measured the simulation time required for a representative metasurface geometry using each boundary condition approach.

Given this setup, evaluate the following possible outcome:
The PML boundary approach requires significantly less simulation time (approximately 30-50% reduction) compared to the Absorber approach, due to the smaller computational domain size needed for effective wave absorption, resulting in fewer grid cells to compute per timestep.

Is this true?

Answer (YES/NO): NO